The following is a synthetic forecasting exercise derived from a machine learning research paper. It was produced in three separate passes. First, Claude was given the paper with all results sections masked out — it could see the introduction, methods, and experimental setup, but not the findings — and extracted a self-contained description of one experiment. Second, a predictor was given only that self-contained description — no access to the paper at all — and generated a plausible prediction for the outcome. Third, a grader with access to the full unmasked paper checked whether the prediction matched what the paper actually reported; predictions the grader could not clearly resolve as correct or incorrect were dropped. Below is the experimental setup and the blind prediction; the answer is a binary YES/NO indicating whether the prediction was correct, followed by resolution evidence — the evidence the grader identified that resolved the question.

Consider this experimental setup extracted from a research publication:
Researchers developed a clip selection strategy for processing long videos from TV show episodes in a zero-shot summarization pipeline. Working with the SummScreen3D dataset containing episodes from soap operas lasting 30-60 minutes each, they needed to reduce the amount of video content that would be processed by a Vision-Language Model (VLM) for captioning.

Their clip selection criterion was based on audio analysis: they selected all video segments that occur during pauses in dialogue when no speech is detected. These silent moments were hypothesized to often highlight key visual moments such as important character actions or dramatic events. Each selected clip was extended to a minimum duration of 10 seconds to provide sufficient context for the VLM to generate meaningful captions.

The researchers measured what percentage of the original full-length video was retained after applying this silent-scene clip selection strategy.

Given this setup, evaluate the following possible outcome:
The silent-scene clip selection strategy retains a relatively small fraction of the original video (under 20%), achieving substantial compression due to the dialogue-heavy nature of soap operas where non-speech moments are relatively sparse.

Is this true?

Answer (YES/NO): NO